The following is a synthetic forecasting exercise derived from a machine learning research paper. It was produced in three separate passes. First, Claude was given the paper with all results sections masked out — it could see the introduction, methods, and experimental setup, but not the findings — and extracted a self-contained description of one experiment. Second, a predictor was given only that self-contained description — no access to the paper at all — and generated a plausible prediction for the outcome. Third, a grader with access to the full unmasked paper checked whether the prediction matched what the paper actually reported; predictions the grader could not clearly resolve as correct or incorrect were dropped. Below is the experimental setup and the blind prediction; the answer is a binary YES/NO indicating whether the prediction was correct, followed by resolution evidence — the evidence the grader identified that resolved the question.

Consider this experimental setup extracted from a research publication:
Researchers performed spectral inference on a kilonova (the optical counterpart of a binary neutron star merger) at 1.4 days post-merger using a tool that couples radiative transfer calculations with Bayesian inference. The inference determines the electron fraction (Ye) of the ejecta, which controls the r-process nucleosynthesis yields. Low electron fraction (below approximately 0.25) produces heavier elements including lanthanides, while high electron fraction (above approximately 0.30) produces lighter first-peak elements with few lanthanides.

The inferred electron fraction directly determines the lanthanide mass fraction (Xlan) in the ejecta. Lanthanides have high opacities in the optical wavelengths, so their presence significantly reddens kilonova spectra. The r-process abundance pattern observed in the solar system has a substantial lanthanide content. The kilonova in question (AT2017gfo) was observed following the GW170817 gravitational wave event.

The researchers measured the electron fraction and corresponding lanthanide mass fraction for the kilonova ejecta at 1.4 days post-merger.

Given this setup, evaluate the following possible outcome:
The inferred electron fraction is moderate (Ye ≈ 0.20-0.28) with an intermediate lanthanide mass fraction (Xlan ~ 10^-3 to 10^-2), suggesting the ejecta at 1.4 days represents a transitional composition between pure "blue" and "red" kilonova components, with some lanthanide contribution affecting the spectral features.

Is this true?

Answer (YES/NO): NO